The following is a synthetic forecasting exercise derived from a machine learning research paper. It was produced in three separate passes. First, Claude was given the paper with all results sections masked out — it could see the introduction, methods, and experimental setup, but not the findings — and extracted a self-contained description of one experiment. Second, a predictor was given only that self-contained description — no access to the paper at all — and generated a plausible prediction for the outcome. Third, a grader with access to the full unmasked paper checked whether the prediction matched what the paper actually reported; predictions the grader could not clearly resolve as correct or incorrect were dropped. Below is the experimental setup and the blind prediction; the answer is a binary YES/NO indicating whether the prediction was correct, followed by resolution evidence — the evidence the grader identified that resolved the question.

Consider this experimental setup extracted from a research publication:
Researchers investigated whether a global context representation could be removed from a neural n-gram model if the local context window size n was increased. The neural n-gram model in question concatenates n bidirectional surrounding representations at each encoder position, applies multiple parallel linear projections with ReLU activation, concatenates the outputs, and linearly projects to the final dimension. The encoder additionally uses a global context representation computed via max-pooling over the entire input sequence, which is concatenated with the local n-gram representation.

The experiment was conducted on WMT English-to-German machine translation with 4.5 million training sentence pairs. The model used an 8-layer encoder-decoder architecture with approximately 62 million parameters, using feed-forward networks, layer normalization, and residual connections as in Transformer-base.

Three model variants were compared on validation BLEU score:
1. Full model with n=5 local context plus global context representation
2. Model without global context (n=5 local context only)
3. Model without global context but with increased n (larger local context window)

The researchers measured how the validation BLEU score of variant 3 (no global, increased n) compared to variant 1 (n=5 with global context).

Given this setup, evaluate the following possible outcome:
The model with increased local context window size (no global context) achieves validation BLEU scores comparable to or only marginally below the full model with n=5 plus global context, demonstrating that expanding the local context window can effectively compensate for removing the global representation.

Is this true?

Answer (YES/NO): YES